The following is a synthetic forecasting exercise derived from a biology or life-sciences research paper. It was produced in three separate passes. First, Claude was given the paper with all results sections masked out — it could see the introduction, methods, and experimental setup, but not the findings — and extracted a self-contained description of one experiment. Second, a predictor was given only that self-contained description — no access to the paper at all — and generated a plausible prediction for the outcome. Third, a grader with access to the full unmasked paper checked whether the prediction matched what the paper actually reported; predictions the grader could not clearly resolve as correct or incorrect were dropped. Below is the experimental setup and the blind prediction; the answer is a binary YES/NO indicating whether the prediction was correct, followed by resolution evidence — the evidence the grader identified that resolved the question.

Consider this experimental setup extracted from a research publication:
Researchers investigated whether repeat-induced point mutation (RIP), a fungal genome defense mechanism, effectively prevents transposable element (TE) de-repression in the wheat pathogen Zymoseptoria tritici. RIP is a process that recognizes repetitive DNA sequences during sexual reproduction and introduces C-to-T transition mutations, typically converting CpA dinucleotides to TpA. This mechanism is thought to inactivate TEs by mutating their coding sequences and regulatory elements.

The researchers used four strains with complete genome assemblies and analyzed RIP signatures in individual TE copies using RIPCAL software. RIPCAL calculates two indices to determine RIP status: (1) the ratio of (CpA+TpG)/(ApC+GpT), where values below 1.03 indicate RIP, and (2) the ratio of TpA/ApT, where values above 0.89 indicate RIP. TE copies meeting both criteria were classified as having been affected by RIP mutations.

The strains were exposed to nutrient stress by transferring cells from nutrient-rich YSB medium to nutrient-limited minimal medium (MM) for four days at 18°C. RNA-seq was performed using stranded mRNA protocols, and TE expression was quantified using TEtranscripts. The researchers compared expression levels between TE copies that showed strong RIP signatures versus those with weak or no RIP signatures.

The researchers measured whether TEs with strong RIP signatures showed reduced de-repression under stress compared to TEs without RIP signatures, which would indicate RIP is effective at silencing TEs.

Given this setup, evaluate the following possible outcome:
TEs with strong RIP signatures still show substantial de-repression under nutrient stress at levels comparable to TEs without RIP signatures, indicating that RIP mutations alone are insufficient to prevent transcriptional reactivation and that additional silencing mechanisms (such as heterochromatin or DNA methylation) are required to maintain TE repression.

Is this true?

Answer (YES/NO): YES